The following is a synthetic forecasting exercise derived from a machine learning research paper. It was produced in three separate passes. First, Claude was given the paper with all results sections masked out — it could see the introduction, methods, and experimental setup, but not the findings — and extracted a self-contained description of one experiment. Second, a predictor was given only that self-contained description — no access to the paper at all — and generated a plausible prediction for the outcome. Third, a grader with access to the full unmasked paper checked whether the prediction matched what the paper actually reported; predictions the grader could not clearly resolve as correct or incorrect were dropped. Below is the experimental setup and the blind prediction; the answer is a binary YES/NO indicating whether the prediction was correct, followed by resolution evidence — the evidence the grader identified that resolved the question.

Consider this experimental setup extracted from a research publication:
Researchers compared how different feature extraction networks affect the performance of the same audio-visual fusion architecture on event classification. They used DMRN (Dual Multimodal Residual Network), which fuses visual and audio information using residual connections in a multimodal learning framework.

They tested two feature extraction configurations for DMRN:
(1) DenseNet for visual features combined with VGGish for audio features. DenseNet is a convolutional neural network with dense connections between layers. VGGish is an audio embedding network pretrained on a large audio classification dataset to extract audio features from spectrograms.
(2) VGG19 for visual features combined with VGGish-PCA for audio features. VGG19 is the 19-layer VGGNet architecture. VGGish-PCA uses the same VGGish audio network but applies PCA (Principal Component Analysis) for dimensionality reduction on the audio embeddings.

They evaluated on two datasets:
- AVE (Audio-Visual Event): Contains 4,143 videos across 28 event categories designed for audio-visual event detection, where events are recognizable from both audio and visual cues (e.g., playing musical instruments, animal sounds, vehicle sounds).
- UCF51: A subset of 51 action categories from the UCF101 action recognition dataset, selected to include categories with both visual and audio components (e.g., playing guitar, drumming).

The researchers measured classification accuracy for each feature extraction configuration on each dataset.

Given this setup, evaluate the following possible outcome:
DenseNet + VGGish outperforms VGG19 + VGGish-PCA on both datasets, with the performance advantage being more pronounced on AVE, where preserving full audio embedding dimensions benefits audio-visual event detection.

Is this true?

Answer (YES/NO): NO